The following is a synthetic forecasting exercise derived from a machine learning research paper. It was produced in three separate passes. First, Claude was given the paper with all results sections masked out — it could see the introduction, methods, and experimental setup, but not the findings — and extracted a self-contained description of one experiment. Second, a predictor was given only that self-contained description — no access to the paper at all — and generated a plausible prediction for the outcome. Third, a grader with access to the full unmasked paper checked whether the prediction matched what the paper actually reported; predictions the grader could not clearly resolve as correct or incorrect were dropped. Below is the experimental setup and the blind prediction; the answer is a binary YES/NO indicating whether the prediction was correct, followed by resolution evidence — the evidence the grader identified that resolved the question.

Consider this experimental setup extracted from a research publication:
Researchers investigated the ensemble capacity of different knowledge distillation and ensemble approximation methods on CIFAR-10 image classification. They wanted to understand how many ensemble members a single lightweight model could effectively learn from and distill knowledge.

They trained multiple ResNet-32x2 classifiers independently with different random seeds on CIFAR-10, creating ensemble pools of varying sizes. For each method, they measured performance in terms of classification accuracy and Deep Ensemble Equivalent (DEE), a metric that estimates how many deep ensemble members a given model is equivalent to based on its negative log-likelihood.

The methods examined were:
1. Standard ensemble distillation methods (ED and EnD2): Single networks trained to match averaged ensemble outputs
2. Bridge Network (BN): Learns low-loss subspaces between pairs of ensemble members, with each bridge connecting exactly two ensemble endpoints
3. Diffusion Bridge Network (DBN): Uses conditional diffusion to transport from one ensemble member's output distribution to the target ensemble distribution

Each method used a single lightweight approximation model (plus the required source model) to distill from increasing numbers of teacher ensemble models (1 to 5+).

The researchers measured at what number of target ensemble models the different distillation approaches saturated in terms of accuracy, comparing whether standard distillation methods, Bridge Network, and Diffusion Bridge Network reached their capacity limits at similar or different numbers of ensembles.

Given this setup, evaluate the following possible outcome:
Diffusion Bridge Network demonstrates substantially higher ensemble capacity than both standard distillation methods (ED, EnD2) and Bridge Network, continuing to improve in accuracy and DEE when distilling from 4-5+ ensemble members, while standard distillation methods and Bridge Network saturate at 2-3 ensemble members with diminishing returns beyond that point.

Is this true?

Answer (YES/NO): NO